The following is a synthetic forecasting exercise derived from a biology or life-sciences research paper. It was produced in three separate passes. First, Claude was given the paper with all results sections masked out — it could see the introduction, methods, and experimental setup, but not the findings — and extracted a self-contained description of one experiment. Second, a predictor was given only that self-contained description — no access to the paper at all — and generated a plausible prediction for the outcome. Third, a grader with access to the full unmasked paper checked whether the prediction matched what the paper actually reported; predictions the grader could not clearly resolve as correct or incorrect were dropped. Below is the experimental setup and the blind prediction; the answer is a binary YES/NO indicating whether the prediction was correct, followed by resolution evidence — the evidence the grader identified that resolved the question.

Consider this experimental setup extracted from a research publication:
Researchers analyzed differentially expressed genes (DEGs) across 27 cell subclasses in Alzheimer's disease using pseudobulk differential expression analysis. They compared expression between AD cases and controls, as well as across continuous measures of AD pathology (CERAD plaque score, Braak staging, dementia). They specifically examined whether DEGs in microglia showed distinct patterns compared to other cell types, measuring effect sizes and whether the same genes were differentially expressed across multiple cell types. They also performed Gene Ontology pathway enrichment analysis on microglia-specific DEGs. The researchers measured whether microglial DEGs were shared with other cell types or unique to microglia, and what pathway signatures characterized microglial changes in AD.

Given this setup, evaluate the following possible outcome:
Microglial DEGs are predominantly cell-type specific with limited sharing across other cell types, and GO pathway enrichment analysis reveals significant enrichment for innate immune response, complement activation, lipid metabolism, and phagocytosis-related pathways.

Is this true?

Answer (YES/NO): NO